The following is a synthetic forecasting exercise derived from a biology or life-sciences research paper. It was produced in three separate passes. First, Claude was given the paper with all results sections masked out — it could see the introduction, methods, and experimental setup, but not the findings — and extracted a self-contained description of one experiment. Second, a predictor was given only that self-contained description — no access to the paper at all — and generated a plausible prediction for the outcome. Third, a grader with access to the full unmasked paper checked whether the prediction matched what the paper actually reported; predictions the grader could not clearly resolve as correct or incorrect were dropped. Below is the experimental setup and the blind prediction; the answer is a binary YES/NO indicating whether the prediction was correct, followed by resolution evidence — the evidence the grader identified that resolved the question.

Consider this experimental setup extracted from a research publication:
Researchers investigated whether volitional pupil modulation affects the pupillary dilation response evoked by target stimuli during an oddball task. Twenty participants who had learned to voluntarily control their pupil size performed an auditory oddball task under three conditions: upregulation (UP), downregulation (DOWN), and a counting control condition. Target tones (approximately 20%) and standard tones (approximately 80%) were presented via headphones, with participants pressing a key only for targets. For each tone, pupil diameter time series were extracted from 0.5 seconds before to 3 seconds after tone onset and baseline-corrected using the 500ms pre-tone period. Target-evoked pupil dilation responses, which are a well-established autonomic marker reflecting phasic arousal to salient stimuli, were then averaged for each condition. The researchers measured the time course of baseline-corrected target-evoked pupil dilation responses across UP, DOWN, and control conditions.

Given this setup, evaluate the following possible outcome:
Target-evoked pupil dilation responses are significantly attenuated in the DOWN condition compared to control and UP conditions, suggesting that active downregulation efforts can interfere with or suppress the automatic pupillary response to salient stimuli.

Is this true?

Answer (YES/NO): NO